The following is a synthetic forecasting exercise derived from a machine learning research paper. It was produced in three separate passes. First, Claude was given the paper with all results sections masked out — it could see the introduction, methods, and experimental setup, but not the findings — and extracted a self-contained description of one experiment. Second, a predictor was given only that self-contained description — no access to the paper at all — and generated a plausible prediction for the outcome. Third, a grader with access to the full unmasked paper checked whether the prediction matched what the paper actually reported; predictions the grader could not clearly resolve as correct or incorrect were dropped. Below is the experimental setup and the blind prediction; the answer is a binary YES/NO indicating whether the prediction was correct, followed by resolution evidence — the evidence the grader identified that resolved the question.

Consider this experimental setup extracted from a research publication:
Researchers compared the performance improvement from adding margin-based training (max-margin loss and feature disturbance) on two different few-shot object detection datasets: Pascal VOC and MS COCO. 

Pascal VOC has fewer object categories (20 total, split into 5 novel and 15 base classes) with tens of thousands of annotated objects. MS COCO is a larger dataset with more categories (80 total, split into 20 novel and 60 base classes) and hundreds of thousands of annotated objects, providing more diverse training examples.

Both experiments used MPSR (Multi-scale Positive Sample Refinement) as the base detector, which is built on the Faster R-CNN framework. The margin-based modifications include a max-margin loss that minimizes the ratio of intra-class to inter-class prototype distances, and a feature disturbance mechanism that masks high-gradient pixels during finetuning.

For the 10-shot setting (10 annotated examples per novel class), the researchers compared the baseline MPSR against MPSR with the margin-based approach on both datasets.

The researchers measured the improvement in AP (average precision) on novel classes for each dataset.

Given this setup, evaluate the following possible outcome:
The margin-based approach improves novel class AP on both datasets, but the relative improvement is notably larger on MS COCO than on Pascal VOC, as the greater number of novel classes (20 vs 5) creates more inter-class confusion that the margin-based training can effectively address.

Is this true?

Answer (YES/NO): YES